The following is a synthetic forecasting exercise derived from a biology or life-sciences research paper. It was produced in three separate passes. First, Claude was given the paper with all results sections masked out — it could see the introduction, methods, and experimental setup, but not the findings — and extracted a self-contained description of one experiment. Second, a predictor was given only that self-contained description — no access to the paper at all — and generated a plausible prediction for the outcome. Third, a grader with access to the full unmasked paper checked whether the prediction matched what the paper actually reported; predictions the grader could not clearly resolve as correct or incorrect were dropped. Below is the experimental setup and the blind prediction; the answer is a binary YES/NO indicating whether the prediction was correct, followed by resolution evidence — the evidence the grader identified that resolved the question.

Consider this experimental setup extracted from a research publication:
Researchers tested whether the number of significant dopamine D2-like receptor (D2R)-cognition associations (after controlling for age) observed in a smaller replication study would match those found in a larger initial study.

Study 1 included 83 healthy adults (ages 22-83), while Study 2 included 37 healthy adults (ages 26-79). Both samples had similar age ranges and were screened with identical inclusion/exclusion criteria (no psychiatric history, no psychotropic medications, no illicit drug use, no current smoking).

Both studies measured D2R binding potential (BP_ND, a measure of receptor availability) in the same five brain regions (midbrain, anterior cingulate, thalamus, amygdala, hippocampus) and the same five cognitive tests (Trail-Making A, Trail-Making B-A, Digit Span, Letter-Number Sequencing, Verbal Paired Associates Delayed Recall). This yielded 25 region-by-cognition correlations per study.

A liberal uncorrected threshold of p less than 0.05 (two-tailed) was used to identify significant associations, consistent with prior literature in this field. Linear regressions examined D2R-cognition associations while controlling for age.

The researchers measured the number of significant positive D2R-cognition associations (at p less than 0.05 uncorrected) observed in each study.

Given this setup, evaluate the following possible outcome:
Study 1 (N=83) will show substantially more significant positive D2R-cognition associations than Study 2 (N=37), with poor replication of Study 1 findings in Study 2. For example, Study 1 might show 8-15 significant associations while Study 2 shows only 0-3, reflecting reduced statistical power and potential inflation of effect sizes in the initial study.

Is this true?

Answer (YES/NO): NO